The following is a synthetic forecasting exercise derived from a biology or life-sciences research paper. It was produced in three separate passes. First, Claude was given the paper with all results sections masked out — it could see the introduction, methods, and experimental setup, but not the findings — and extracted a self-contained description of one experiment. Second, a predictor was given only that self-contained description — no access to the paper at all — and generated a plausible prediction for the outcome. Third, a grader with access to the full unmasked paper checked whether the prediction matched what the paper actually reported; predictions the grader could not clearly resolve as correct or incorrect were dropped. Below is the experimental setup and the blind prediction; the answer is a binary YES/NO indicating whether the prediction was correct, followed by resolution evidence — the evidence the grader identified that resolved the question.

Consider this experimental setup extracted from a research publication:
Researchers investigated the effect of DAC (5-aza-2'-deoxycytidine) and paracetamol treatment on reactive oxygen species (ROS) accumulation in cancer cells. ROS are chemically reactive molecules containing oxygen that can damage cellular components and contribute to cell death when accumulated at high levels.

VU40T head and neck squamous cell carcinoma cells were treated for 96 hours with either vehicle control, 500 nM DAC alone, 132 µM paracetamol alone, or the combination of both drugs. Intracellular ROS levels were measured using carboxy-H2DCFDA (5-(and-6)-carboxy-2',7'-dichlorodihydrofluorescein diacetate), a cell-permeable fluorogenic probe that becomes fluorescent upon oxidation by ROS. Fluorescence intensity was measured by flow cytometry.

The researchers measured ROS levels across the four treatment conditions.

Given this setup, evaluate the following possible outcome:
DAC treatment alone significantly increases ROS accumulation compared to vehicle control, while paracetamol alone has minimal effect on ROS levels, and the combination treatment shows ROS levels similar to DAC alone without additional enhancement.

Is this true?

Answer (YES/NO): NO